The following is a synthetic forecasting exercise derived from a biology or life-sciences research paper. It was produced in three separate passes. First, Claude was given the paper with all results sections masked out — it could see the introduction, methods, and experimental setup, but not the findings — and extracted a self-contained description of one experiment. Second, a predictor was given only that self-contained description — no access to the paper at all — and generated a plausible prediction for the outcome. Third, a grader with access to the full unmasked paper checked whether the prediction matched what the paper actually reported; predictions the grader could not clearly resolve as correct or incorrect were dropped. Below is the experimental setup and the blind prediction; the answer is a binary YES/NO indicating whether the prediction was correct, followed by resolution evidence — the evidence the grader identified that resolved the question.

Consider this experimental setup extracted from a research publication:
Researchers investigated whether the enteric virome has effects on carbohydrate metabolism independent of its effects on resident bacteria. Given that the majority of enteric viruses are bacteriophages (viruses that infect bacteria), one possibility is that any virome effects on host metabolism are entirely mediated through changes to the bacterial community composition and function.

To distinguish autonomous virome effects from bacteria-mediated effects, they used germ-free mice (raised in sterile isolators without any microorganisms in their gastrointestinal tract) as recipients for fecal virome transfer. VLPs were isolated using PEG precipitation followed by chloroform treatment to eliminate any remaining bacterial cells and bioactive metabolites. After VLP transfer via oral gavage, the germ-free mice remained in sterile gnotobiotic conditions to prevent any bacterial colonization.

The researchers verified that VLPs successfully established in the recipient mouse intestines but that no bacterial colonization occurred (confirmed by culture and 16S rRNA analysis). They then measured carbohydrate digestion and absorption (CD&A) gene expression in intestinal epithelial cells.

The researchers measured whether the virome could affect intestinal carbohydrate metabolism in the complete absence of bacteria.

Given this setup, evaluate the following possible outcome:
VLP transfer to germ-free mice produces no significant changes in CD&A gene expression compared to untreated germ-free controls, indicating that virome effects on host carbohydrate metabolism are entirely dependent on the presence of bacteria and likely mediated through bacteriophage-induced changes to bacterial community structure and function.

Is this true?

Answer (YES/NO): NO